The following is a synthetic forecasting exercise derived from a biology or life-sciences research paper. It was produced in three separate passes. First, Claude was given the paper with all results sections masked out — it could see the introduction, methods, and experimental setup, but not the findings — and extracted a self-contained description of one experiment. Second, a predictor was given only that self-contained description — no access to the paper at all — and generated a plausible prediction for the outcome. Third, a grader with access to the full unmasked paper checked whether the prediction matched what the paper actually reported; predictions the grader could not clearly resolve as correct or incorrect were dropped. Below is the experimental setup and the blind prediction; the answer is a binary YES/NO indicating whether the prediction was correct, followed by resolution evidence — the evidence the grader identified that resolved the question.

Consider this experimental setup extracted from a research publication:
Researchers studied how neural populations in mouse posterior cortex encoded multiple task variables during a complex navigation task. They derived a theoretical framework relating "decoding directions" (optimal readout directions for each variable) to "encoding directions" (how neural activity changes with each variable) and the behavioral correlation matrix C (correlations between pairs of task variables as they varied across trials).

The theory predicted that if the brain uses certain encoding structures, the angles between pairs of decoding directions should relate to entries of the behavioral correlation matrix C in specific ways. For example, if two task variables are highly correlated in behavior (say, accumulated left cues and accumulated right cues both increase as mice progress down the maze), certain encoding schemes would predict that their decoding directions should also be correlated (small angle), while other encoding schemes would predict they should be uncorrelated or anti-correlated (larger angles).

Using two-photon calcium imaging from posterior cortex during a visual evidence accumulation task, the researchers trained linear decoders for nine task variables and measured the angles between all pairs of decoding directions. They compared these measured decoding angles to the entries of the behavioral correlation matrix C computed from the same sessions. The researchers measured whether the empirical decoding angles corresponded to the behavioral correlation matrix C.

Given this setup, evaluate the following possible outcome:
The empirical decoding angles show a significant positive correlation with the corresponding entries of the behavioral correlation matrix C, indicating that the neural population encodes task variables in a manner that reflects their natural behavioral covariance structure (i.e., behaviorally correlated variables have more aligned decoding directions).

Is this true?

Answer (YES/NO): YES